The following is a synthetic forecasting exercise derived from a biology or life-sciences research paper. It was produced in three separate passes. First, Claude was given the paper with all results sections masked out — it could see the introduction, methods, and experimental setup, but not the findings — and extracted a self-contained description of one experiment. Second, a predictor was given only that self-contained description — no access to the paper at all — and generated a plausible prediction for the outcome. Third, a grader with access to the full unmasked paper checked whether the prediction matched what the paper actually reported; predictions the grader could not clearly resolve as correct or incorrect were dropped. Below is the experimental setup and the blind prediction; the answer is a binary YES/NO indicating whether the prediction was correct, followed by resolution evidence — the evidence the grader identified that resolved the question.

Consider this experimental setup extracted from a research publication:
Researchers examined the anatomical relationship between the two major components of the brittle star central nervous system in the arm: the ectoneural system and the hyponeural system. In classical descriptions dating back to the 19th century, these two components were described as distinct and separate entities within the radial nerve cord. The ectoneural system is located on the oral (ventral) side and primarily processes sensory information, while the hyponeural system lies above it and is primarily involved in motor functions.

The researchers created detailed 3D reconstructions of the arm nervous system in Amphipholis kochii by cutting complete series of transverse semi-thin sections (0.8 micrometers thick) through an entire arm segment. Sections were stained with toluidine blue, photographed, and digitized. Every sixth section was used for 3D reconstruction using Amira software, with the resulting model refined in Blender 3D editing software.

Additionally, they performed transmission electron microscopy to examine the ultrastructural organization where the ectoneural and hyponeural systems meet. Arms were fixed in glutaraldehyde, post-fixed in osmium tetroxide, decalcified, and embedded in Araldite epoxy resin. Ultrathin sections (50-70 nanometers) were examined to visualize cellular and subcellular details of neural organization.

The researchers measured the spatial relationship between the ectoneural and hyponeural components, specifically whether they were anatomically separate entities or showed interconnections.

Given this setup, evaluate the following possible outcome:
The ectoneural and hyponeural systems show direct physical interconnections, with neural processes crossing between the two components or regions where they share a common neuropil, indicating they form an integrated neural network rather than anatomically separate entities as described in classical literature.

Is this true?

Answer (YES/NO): YES